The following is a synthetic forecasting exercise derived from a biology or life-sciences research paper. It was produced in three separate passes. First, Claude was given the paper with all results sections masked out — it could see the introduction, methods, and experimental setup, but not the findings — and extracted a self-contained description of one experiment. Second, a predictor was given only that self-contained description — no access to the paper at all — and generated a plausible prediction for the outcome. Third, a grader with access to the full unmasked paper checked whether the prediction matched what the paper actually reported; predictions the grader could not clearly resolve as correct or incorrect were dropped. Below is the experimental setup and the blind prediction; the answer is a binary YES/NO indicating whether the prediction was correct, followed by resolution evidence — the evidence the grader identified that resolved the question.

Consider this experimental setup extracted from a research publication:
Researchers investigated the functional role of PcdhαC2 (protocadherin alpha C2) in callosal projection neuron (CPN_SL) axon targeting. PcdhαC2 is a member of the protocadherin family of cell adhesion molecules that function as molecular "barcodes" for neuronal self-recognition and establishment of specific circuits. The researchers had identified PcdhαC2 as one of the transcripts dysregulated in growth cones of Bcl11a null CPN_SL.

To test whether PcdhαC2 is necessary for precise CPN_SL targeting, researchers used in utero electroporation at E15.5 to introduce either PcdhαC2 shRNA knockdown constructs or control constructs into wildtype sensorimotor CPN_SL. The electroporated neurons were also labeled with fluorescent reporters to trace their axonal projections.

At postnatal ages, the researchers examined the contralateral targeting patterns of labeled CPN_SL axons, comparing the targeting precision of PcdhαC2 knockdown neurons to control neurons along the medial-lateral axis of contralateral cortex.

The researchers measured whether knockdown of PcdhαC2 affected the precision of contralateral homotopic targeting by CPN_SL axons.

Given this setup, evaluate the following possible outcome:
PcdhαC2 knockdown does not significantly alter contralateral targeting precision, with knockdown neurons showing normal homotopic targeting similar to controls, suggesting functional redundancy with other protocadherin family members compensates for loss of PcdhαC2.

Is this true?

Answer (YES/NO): NO